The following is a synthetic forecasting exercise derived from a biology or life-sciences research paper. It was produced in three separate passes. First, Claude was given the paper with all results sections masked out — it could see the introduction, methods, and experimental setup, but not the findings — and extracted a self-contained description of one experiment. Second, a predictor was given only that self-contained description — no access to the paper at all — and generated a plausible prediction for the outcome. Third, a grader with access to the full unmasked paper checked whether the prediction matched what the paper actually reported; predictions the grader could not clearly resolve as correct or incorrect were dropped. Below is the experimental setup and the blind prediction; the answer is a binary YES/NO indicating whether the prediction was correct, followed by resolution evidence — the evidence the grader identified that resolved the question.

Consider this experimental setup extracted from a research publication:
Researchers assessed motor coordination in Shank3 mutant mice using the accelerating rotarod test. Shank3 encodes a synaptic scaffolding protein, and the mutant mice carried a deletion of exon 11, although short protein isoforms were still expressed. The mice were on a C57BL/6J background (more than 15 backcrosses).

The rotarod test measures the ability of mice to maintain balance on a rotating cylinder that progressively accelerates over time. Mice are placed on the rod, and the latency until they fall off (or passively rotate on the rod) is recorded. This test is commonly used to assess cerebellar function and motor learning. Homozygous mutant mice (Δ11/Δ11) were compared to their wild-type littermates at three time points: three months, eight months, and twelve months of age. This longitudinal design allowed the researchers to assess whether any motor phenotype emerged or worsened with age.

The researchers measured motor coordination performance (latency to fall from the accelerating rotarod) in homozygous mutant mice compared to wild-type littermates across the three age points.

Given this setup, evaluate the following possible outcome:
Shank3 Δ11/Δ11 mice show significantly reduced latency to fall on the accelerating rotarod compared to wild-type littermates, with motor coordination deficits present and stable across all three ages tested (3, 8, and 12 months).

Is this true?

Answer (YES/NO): NO